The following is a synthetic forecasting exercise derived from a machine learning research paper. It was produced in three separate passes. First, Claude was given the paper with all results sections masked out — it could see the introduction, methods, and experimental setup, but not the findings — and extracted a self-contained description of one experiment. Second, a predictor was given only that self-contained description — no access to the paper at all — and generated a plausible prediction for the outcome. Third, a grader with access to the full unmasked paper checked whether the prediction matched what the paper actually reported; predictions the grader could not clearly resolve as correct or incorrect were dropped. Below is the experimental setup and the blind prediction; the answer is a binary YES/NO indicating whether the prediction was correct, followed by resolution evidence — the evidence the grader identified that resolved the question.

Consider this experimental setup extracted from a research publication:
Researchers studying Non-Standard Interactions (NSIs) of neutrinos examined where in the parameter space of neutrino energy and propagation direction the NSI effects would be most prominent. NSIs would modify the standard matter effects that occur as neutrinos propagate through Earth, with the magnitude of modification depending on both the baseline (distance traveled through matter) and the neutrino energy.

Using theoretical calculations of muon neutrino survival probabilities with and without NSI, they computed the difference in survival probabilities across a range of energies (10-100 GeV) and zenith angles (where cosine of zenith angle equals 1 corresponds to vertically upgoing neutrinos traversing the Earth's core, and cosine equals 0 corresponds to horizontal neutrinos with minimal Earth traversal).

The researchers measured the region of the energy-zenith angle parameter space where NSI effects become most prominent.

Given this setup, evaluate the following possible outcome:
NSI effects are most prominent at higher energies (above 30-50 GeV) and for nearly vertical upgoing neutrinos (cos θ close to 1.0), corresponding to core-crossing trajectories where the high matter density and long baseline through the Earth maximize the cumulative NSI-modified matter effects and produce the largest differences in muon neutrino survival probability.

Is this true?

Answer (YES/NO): YES